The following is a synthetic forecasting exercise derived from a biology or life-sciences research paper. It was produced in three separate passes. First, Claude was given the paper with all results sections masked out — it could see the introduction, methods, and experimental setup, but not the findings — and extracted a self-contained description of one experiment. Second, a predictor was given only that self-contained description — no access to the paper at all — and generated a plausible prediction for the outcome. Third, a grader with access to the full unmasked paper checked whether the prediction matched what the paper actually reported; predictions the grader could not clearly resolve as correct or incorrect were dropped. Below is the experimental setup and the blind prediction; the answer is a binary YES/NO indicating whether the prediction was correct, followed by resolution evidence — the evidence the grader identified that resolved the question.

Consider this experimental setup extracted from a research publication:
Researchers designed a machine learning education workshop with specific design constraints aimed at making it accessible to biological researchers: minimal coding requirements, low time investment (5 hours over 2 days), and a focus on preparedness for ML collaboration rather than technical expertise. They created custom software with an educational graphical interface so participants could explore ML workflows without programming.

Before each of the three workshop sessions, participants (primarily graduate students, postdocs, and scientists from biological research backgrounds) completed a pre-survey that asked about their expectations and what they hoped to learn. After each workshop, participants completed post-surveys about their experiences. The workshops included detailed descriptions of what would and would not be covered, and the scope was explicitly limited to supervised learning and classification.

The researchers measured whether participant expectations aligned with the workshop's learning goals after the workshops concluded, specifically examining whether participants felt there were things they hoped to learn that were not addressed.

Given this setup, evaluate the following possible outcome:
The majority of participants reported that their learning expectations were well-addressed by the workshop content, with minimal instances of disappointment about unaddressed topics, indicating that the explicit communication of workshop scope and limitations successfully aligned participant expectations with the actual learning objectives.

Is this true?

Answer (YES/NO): YES